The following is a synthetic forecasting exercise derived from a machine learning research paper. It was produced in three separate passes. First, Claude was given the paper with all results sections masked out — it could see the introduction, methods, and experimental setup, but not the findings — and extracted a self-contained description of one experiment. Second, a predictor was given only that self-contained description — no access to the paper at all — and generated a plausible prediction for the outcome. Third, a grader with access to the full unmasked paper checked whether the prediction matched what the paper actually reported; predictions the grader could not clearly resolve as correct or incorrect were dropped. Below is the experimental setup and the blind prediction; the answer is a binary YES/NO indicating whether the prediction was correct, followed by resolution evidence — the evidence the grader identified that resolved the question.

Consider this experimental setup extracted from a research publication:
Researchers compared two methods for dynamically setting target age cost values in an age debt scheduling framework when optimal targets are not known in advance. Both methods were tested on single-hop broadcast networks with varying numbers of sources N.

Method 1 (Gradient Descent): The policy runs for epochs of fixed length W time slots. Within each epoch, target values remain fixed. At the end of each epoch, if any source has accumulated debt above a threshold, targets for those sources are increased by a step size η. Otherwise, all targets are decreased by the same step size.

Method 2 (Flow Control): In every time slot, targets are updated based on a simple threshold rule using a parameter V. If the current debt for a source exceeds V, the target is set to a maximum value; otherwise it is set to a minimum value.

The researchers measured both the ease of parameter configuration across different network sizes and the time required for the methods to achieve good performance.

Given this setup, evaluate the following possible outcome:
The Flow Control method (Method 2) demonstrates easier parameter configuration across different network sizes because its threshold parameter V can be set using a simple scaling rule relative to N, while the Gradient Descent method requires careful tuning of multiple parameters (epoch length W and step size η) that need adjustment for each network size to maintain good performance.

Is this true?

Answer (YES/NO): NO